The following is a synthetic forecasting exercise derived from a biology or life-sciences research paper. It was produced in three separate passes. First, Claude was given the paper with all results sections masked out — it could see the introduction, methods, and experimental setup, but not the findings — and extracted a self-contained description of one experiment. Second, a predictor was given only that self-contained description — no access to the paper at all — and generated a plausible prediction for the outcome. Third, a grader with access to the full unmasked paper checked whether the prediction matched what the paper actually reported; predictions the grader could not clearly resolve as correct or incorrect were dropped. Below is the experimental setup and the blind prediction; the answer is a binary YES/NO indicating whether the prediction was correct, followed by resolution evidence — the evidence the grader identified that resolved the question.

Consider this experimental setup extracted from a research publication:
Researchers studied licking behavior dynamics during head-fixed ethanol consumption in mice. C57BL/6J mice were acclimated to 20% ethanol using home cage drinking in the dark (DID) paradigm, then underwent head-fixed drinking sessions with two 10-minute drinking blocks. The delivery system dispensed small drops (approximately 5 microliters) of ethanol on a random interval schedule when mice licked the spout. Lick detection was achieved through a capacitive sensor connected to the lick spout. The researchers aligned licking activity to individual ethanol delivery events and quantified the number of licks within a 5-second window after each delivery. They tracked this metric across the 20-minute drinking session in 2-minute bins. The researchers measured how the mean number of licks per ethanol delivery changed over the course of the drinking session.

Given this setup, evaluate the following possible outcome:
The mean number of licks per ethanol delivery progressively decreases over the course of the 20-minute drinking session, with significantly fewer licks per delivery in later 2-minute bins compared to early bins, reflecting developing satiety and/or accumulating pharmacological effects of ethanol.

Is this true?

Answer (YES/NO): YES